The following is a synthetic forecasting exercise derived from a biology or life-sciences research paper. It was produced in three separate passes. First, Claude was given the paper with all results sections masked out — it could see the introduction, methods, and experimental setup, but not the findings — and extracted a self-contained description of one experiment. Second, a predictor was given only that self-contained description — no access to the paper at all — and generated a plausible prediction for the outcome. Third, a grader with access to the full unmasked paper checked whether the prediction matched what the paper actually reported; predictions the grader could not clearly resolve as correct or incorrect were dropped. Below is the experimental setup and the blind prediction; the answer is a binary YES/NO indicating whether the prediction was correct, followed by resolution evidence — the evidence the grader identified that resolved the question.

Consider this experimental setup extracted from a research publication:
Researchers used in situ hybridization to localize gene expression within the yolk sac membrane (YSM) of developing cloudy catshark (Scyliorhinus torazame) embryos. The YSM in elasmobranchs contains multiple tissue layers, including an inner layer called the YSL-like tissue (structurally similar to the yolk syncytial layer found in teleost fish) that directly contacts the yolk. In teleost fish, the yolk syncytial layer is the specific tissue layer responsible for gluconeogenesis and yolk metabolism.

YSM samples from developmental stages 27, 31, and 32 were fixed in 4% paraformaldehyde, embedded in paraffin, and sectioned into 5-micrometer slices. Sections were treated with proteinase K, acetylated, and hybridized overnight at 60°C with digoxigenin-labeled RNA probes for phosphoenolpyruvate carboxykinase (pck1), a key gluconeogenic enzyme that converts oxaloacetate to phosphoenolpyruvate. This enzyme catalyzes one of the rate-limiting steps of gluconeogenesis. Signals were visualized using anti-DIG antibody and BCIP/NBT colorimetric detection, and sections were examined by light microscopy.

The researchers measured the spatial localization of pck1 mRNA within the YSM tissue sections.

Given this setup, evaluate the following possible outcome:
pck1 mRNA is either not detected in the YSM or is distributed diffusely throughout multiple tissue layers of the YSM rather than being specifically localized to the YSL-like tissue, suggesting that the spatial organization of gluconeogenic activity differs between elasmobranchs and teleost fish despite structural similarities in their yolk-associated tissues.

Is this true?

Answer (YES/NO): NO